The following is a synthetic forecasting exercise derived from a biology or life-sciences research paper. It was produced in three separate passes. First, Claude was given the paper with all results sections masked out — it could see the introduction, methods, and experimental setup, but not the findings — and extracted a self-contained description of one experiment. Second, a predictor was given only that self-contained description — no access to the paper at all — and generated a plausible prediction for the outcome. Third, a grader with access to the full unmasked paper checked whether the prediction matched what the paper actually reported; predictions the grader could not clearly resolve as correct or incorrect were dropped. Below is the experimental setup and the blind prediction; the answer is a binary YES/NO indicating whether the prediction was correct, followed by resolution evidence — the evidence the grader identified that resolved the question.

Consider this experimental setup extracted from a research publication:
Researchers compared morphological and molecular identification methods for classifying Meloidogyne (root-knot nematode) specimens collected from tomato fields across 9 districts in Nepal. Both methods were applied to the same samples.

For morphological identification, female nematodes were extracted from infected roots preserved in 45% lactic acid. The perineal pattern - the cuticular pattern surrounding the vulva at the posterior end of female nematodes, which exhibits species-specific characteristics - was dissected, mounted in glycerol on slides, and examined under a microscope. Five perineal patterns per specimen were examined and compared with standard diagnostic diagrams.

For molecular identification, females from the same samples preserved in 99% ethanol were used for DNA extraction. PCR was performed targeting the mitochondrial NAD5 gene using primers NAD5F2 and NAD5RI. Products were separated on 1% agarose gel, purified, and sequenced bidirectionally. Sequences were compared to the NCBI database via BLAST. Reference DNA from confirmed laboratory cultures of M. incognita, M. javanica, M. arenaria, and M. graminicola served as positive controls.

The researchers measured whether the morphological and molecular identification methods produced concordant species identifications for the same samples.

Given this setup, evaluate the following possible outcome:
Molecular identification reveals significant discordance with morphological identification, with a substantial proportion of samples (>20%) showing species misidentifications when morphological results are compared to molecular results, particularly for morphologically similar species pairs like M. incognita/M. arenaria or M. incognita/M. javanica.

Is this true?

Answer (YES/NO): NO